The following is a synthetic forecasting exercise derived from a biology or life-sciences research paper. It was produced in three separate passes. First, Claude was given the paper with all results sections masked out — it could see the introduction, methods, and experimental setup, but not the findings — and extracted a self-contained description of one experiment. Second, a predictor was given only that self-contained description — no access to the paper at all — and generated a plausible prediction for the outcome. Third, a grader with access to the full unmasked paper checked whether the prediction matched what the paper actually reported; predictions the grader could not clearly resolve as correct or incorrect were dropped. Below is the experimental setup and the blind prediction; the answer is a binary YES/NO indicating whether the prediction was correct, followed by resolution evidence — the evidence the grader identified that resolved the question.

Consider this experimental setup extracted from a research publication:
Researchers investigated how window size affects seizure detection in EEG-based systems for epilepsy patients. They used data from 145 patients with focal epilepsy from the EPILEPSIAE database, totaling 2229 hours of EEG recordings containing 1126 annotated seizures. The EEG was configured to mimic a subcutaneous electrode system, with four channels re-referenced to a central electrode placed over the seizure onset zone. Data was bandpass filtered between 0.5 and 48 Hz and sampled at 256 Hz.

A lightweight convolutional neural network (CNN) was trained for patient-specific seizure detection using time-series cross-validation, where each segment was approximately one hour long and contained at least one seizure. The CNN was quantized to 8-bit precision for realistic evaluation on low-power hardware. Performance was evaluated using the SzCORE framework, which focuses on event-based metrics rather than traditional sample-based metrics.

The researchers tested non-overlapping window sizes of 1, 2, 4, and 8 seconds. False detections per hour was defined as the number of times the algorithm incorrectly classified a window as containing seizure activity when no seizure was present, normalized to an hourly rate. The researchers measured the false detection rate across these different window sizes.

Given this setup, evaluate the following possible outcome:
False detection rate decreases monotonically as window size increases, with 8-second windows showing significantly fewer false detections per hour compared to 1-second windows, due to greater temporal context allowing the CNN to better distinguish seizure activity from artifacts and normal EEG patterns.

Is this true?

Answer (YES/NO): YES